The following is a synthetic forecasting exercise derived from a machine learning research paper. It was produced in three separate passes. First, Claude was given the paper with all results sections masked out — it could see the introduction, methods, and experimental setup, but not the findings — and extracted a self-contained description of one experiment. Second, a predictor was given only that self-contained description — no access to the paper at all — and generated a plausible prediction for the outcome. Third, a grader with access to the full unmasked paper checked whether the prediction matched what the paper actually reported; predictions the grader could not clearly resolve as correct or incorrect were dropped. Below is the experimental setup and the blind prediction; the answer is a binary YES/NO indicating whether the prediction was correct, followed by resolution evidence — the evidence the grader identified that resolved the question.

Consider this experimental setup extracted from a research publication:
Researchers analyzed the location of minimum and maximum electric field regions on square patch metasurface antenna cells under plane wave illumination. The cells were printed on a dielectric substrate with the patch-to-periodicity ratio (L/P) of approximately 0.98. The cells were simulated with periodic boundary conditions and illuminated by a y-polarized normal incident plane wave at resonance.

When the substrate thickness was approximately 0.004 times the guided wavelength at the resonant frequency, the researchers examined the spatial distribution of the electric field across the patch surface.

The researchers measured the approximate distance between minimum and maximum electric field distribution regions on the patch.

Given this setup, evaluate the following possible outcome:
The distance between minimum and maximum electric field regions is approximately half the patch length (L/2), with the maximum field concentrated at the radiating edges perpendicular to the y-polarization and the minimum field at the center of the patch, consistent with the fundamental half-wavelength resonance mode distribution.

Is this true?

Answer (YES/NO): YES